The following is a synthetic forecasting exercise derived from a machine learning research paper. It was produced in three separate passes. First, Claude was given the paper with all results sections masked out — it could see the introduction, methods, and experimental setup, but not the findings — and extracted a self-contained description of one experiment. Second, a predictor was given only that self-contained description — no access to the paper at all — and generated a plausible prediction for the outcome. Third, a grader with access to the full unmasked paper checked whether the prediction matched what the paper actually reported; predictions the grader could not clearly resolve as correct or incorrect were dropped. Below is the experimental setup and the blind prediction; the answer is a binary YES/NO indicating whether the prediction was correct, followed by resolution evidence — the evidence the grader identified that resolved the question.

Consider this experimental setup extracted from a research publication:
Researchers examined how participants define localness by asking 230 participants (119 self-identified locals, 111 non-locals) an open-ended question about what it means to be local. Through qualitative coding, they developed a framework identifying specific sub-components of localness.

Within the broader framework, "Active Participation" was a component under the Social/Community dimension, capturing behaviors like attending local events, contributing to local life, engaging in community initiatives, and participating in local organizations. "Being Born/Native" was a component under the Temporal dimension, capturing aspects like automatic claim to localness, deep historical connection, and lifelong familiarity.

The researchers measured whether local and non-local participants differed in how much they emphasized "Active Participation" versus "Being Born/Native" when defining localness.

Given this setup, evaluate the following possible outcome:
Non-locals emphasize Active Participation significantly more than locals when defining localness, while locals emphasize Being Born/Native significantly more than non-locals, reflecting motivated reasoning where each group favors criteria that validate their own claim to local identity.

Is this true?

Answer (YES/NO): NO